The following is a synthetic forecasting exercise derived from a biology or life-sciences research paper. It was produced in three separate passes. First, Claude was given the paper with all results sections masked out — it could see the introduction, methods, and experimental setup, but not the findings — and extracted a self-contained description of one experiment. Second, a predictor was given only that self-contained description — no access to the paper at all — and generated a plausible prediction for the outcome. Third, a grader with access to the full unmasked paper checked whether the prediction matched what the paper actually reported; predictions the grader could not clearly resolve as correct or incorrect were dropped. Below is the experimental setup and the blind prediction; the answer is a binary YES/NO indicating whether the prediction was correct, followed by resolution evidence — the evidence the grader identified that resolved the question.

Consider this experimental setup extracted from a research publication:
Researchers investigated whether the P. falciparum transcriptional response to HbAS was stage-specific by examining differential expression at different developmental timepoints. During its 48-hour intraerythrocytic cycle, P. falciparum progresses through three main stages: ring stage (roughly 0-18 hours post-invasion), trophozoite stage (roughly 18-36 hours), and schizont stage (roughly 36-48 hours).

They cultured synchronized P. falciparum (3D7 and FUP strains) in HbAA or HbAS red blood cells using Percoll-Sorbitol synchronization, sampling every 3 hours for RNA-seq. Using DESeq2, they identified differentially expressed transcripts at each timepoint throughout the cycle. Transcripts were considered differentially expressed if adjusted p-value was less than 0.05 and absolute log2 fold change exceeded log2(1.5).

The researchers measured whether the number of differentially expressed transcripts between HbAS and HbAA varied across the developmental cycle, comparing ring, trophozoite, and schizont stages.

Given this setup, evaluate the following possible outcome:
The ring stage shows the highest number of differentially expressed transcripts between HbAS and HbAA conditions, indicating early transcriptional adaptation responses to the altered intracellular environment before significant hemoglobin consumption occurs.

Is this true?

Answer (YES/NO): NO